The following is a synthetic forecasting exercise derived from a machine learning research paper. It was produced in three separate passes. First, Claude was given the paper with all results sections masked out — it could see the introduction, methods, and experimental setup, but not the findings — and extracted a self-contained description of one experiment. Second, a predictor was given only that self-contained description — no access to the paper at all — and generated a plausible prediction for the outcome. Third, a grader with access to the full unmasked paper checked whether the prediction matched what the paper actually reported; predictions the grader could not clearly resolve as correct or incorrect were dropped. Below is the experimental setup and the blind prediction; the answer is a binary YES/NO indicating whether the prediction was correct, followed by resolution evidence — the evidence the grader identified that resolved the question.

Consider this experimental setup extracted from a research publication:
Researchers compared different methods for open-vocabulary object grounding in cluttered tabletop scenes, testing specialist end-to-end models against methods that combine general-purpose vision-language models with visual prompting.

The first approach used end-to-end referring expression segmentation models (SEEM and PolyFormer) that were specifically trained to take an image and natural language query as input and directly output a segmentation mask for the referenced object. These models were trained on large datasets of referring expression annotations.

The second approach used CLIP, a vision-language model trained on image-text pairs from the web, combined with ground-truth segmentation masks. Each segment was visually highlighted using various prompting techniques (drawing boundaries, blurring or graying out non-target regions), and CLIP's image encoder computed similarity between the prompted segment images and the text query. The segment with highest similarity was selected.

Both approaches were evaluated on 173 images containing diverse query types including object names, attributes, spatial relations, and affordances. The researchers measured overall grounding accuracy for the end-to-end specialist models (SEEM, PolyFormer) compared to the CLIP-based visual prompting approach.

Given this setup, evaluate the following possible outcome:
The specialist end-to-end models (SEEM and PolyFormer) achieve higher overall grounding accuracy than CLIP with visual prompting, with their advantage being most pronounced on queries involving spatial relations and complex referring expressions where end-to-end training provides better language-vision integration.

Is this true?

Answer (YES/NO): NO